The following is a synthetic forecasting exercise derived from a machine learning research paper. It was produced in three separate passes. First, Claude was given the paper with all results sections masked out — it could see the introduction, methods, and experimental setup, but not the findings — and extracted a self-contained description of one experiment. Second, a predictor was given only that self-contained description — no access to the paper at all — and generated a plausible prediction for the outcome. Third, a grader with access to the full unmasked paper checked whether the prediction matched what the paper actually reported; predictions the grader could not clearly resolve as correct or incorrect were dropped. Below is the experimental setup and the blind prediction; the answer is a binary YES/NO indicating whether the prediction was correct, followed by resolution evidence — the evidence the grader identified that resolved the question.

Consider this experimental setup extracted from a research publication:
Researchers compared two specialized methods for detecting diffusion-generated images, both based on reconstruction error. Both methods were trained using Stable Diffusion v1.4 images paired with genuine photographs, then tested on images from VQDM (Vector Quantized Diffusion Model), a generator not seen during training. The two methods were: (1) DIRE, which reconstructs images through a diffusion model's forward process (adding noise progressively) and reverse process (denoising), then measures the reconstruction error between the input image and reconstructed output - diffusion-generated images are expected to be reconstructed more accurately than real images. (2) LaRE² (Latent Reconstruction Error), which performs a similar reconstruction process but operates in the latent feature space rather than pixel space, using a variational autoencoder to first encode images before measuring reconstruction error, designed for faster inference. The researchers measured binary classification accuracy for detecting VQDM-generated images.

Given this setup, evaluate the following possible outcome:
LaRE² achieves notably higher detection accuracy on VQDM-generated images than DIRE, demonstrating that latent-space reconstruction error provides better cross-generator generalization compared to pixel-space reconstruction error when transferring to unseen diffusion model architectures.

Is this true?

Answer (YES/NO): YES